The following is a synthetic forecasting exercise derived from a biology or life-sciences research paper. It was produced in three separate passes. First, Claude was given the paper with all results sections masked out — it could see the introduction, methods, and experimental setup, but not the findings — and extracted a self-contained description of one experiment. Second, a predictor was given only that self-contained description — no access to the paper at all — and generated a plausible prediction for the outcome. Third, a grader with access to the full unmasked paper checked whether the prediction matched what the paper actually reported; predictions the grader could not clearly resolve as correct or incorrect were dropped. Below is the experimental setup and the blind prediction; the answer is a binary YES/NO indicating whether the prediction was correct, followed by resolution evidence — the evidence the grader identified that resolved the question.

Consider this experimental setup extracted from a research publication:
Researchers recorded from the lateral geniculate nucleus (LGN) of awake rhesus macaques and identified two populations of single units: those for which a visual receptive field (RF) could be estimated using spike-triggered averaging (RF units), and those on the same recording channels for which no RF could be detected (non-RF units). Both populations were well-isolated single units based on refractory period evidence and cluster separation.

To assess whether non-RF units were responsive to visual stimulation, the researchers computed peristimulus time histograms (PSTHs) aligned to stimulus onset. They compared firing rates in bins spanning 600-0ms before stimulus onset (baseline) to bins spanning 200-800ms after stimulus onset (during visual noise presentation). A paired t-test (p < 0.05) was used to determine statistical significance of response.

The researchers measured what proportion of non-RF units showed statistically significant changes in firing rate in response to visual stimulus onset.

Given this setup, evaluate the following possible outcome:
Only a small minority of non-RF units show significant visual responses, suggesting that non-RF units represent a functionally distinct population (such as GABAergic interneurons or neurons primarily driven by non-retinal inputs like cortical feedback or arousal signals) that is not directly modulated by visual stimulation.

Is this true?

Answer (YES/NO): NO